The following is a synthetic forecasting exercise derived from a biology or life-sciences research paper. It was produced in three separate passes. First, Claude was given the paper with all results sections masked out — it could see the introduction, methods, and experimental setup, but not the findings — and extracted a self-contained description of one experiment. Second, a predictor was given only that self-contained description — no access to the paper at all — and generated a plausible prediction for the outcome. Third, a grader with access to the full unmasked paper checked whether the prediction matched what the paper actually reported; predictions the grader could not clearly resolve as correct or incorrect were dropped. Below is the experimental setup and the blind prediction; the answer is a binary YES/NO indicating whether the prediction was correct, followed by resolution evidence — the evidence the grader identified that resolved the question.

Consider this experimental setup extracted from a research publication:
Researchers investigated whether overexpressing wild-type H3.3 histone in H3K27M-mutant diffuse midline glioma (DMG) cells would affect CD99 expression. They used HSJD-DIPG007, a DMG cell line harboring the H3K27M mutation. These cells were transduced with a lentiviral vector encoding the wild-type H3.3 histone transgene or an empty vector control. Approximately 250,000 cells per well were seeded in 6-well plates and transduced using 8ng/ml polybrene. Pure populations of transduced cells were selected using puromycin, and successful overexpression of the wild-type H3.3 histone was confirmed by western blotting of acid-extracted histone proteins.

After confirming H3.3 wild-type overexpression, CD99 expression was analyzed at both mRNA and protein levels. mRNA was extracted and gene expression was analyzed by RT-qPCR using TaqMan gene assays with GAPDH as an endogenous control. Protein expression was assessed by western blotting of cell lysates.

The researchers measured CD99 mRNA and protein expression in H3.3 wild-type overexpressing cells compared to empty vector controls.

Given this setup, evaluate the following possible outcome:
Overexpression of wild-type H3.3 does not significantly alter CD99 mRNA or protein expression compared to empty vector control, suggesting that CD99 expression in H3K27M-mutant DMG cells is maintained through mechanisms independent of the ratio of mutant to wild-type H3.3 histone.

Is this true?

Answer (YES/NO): NO